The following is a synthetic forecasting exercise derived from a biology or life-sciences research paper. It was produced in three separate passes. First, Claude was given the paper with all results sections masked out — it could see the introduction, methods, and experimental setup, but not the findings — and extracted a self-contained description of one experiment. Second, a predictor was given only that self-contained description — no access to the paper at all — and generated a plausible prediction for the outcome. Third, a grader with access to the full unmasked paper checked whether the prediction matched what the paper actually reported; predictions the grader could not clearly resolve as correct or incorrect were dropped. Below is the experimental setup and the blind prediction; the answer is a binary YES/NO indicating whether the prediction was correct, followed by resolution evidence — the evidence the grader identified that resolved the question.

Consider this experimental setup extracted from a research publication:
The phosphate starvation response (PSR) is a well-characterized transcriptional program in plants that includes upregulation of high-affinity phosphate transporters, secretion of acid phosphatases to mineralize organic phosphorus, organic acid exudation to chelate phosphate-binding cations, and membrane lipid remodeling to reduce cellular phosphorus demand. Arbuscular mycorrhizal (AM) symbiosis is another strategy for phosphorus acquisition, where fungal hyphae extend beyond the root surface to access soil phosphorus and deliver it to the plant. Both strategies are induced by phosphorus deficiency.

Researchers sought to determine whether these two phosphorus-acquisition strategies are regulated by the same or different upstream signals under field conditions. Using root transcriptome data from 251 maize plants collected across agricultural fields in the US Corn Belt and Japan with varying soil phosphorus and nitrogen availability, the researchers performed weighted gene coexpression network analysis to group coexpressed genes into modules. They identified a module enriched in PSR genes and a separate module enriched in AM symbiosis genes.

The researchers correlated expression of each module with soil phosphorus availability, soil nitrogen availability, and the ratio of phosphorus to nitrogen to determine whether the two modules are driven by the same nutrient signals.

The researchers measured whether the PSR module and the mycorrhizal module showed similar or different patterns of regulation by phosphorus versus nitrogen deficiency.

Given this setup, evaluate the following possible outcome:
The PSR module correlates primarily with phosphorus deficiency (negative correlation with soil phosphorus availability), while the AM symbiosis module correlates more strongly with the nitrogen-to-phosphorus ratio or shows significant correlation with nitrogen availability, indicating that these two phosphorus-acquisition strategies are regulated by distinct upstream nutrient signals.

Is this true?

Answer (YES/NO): NO